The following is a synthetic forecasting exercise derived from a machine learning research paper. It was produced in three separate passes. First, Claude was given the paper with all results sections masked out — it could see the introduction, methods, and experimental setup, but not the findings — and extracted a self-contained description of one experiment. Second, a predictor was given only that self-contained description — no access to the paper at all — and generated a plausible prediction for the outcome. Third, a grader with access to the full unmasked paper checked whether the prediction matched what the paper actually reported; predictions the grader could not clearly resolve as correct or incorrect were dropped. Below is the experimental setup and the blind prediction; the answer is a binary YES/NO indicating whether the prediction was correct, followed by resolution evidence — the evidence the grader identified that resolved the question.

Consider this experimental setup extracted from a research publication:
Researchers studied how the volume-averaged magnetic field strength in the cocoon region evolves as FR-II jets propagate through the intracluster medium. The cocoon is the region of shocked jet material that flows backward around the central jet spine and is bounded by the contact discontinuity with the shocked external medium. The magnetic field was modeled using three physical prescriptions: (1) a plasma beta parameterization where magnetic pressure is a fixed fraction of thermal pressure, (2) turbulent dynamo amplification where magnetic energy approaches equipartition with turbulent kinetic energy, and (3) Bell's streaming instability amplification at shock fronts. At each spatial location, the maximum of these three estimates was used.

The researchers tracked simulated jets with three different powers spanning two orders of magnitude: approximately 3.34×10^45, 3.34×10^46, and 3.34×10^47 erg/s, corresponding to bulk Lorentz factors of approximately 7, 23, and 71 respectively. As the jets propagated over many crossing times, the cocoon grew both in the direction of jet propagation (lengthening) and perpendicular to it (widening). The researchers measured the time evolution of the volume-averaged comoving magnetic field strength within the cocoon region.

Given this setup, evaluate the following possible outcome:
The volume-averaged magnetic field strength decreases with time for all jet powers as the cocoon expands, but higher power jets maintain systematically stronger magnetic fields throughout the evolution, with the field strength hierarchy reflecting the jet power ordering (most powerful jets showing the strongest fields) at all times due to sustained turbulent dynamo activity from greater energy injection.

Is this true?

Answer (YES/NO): YES